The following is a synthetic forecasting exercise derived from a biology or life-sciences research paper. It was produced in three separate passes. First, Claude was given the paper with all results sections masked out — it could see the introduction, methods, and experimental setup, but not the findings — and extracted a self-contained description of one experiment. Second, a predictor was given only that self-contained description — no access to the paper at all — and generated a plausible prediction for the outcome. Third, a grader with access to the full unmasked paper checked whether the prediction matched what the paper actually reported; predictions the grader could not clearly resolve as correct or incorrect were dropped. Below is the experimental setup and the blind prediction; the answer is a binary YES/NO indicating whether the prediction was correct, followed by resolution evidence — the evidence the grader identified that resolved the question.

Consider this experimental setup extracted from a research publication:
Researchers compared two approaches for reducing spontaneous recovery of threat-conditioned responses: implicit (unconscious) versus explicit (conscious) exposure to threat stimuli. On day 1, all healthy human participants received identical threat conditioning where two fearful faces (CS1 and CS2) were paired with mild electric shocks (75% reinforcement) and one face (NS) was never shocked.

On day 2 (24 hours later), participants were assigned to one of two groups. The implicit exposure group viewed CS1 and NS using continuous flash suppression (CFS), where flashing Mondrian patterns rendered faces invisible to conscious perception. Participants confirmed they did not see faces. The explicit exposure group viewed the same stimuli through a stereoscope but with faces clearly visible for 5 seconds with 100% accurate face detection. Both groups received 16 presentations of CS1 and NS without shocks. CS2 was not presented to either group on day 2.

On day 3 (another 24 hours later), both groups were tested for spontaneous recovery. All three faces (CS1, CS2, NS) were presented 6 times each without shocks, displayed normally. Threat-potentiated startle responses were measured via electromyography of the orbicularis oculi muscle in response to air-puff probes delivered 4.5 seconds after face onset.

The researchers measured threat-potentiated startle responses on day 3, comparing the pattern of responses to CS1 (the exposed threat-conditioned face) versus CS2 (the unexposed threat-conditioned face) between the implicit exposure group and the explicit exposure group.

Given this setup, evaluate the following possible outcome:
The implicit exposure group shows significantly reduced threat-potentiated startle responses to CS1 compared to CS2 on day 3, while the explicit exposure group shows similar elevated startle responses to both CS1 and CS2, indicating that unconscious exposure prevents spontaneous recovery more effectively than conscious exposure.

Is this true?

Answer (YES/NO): YES